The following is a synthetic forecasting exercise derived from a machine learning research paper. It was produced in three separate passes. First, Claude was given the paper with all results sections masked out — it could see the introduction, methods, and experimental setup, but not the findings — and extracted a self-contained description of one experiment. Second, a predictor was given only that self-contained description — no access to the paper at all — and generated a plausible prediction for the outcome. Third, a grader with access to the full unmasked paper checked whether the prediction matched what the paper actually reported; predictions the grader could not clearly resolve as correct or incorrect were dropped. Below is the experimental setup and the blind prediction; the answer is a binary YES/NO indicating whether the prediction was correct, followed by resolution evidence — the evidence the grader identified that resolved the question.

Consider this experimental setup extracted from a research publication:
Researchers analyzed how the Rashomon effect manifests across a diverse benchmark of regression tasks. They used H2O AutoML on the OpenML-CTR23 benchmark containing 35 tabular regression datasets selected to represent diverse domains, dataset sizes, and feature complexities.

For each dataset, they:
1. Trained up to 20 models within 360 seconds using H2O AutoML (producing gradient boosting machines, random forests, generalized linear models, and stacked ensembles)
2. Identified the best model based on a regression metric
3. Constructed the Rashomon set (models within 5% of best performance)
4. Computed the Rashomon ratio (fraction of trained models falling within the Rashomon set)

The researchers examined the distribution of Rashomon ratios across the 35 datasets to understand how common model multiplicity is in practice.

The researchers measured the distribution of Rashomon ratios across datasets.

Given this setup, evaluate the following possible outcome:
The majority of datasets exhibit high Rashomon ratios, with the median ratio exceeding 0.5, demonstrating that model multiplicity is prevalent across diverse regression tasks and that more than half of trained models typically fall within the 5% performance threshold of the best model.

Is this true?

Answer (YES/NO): NO